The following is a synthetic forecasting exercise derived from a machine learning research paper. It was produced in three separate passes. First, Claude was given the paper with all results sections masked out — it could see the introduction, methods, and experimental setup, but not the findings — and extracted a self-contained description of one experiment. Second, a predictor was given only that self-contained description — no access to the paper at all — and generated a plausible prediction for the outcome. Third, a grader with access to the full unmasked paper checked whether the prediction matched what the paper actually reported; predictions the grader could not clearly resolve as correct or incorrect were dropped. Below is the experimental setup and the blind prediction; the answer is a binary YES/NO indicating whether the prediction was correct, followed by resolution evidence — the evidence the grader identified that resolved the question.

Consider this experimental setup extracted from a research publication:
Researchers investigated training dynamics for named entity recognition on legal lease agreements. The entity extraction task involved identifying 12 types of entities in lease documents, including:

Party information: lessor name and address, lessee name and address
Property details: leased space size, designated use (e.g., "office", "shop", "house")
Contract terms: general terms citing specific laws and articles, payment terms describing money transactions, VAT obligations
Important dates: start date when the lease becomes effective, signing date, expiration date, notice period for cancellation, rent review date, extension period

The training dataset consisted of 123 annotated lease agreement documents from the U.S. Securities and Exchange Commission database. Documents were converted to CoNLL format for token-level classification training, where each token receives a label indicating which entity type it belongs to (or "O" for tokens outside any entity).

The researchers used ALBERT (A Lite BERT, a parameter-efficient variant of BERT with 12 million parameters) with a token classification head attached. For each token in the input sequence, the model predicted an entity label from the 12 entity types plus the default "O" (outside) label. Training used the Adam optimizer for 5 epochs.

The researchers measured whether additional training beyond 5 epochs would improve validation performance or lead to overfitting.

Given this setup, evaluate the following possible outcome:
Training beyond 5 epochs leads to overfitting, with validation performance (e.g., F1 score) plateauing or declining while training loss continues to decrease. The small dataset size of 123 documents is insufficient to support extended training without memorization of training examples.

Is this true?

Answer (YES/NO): YES